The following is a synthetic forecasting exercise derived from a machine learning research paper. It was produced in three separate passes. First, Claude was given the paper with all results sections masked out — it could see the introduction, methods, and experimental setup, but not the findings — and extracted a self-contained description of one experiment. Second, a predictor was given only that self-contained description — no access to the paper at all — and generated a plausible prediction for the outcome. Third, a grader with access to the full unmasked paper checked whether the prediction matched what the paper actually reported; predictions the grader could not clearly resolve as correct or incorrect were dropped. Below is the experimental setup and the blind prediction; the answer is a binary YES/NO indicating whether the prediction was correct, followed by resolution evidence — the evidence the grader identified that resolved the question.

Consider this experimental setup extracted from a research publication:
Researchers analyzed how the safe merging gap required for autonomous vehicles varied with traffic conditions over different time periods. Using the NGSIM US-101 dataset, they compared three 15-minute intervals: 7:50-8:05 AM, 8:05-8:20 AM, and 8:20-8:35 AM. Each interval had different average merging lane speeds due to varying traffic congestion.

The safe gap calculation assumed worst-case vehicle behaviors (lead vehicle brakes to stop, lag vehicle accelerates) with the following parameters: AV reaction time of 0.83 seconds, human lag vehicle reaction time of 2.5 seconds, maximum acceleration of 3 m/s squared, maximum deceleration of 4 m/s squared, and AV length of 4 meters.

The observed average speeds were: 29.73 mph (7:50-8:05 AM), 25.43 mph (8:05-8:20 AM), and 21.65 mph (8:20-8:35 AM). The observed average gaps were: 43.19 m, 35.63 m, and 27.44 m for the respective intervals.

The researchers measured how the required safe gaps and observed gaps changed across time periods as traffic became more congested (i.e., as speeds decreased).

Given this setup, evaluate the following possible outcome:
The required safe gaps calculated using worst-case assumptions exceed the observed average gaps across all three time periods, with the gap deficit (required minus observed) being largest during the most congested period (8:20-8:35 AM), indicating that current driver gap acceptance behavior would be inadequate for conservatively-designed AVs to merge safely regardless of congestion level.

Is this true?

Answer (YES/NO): NO